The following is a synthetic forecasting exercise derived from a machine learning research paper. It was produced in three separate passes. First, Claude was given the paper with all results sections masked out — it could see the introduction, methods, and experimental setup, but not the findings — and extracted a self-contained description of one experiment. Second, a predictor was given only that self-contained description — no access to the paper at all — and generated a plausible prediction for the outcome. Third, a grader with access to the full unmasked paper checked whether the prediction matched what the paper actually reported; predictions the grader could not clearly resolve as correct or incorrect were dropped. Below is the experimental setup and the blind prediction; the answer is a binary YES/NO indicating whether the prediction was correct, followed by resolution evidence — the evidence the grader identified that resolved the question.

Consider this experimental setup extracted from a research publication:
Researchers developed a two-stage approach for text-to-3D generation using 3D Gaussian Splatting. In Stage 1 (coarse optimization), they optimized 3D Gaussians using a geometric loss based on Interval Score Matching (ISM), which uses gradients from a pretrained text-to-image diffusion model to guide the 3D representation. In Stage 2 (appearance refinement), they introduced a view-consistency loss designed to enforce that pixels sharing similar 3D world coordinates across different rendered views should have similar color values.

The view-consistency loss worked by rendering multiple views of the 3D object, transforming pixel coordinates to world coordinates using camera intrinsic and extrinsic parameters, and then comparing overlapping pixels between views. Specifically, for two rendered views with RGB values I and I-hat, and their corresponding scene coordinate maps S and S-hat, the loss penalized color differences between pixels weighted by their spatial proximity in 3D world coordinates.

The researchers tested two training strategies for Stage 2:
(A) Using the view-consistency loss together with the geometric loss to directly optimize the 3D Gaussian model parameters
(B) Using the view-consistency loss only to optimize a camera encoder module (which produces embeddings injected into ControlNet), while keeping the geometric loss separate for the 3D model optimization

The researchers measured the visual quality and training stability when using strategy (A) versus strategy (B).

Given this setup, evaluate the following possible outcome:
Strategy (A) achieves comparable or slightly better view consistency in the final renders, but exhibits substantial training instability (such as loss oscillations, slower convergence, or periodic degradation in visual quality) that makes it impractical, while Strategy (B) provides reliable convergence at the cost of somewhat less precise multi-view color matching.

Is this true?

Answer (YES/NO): NO